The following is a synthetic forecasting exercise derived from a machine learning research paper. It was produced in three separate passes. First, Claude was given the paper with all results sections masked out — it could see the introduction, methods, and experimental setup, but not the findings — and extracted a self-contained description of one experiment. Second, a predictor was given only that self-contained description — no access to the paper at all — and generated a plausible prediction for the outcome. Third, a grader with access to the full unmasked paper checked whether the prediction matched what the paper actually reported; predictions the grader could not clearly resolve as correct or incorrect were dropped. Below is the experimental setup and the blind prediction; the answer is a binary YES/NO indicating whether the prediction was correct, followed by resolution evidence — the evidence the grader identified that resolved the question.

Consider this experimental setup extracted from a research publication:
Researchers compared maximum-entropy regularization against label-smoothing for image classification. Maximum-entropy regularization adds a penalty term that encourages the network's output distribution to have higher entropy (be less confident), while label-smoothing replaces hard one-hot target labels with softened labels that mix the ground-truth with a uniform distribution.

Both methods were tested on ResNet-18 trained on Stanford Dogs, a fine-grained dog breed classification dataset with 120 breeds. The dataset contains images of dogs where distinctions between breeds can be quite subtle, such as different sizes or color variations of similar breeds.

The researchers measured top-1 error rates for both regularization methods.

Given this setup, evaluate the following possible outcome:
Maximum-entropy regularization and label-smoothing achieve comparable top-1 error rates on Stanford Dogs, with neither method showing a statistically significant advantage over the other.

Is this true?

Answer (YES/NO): NO